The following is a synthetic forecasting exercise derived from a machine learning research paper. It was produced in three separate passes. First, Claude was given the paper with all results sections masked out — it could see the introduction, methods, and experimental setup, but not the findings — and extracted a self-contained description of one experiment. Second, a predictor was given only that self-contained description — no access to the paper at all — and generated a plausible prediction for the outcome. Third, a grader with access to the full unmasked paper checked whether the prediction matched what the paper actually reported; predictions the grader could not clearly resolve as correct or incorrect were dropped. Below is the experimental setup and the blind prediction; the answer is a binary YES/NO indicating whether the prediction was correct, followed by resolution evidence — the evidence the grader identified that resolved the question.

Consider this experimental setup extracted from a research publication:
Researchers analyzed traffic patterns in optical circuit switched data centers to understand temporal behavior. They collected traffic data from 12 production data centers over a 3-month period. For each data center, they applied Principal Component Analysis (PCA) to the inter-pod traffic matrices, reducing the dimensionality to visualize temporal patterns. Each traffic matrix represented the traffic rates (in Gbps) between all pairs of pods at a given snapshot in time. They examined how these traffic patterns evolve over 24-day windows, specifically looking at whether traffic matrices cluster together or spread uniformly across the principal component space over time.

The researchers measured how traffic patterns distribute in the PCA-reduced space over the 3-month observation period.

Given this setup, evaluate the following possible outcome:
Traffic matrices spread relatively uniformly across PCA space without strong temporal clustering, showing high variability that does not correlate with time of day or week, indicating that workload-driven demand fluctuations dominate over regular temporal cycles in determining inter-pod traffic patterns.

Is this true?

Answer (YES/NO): NO